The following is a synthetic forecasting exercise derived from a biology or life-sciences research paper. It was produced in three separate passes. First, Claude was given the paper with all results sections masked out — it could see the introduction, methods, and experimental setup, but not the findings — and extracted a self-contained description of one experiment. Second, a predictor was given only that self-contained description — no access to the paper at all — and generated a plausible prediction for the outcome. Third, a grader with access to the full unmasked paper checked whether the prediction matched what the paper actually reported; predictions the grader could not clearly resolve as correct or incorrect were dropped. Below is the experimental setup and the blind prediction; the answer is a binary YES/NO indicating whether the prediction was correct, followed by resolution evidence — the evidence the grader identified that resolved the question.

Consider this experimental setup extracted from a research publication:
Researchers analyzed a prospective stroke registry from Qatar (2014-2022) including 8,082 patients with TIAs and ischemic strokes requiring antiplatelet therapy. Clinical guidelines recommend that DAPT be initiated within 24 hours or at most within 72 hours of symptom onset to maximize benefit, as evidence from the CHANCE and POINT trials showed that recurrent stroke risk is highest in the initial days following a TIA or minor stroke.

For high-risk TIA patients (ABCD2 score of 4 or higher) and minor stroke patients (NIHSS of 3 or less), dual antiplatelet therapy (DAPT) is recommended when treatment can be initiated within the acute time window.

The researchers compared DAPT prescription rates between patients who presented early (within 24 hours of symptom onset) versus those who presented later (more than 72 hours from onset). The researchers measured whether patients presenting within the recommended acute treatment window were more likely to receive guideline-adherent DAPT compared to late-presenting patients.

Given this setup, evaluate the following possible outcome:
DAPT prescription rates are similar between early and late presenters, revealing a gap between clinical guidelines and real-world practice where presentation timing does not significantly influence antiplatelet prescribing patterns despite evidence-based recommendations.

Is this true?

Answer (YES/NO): YES